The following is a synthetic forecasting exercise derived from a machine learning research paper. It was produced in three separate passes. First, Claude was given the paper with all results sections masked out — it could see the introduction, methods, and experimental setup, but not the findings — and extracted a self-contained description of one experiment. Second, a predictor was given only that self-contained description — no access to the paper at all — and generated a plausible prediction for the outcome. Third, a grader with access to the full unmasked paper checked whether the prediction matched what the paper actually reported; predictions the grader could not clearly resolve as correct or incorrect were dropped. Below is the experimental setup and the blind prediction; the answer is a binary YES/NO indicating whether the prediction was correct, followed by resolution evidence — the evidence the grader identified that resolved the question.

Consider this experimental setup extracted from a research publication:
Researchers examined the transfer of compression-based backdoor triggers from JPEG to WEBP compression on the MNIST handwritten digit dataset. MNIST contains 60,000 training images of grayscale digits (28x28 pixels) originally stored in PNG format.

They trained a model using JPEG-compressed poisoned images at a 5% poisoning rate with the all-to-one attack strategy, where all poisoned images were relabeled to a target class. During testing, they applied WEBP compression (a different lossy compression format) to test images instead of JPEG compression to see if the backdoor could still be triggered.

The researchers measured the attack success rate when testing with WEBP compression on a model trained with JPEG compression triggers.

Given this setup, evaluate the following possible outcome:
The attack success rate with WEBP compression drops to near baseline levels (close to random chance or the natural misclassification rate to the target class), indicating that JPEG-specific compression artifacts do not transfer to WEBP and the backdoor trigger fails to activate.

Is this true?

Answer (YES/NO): NO